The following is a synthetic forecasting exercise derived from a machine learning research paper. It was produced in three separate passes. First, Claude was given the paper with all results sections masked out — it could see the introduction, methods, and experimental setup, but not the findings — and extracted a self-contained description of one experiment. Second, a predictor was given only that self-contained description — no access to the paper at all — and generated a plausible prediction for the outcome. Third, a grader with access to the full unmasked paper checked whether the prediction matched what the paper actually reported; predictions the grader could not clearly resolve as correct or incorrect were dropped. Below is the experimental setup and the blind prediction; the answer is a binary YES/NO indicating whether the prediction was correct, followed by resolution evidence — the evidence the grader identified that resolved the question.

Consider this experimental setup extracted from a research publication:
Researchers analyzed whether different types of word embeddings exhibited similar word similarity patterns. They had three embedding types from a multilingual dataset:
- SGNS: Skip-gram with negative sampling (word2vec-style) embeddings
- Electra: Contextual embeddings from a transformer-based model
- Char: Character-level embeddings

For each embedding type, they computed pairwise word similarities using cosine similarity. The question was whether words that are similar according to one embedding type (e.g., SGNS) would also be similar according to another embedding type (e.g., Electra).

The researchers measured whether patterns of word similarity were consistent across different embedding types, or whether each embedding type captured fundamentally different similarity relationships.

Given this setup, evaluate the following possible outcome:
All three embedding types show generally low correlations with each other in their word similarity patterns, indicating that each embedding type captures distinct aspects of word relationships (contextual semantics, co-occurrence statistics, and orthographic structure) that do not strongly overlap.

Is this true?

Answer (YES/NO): YES